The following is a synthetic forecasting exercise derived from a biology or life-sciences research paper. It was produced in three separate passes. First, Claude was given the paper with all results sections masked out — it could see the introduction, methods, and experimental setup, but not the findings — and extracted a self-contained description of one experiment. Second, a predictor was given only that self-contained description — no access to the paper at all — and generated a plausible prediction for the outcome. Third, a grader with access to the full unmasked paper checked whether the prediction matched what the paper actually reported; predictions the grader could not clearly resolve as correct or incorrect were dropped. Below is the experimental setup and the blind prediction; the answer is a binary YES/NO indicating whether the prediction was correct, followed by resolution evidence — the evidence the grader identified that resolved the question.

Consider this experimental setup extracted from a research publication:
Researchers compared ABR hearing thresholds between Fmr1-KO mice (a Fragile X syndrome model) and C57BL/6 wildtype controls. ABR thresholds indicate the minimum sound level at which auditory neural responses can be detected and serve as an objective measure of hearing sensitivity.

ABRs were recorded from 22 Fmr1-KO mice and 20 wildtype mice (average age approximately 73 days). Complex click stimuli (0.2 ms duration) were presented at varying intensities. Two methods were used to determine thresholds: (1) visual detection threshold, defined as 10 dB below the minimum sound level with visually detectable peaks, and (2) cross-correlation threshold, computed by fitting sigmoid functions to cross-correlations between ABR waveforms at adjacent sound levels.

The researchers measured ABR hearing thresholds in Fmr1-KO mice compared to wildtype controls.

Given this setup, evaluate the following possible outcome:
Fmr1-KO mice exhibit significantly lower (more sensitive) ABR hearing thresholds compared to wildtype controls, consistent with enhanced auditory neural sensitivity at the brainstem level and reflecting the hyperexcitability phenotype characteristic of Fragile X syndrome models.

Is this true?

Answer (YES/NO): NO